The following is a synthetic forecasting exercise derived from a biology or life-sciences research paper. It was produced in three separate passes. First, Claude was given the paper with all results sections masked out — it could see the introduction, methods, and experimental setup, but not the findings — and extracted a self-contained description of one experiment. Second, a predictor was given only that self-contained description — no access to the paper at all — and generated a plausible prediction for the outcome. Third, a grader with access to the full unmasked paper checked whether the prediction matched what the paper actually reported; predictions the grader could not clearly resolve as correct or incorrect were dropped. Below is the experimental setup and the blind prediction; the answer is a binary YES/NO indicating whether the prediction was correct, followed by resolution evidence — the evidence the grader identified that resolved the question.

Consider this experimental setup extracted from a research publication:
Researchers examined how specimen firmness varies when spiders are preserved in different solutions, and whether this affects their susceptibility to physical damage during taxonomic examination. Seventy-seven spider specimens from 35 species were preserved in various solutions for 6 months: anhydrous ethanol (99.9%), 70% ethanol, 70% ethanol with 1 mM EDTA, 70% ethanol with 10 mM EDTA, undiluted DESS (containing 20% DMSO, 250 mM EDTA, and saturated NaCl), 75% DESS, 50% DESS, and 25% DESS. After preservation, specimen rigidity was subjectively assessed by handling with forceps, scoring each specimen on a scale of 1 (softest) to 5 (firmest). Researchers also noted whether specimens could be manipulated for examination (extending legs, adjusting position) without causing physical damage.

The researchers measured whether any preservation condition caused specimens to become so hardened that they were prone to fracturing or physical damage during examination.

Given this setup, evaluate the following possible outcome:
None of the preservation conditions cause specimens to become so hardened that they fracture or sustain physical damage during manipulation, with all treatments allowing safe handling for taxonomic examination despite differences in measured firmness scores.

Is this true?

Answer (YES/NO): NO